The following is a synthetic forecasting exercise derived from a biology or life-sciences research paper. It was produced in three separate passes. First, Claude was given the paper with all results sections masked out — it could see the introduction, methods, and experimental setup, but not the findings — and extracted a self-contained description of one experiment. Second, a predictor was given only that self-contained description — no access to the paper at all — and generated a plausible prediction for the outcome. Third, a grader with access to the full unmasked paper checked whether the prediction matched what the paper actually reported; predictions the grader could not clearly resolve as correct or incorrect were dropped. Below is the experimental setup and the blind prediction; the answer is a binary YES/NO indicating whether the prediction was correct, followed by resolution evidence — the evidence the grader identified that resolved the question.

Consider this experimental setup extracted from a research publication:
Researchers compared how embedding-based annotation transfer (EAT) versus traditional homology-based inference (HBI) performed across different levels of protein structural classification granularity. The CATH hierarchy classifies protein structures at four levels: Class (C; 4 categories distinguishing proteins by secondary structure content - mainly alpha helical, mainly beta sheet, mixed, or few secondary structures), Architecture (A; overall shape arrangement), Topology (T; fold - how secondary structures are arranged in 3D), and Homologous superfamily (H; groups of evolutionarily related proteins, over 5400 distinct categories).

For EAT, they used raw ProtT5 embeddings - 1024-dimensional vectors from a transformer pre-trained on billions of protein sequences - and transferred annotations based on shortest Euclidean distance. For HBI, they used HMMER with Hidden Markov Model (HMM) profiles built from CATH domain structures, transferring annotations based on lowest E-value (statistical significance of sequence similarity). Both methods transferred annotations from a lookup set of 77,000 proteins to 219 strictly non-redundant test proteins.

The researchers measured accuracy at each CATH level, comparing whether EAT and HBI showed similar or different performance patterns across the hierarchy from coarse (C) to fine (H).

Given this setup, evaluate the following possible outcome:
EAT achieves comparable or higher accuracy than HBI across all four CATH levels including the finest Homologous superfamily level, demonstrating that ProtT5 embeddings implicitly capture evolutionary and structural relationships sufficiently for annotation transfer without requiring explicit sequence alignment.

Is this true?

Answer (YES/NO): NO